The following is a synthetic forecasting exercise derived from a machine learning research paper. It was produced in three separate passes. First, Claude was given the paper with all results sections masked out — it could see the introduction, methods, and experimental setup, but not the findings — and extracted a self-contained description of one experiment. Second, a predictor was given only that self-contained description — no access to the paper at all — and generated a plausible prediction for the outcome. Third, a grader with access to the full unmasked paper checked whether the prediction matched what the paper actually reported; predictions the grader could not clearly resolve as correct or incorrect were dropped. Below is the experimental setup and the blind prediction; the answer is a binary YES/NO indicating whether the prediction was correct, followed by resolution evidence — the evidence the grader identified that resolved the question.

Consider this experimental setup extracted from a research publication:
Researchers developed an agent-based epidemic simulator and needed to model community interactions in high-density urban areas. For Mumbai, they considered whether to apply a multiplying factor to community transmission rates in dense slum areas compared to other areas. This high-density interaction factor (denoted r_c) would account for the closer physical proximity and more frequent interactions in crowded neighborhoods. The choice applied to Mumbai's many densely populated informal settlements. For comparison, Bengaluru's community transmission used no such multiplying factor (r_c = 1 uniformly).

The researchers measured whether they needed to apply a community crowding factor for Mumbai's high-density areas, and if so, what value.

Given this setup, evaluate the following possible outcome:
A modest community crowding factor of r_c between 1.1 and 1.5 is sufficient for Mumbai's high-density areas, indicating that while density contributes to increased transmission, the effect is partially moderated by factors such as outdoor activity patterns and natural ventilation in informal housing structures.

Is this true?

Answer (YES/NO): NO